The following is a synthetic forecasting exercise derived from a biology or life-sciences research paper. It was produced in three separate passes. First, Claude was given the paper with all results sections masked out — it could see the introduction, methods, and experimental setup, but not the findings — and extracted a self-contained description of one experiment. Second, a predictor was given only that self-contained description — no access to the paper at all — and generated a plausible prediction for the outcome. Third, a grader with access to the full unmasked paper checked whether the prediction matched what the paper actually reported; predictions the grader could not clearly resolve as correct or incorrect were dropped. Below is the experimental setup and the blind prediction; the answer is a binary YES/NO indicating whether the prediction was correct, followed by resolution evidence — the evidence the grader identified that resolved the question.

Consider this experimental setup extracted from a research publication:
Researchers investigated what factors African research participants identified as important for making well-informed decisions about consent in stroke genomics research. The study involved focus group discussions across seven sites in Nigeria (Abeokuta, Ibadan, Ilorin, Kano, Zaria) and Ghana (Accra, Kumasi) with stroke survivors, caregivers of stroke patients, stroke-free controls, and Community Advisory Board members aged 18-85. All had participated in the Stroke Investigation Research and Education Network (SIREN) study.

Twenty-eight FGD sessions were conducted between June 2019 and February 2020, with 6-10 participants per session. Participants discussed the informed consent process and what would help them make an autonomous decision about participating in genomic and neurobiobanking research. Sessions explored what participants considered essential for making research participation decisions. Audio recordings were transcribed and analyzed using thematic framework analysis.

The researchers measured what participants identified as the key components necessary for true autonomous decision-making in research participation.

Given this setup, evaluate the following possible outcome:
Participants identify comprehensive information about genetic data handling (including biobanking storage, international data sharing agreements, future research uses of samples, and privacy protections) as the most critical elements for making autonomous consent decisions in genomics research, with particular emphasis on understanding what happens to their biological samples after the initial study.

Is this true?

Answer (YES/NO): NO